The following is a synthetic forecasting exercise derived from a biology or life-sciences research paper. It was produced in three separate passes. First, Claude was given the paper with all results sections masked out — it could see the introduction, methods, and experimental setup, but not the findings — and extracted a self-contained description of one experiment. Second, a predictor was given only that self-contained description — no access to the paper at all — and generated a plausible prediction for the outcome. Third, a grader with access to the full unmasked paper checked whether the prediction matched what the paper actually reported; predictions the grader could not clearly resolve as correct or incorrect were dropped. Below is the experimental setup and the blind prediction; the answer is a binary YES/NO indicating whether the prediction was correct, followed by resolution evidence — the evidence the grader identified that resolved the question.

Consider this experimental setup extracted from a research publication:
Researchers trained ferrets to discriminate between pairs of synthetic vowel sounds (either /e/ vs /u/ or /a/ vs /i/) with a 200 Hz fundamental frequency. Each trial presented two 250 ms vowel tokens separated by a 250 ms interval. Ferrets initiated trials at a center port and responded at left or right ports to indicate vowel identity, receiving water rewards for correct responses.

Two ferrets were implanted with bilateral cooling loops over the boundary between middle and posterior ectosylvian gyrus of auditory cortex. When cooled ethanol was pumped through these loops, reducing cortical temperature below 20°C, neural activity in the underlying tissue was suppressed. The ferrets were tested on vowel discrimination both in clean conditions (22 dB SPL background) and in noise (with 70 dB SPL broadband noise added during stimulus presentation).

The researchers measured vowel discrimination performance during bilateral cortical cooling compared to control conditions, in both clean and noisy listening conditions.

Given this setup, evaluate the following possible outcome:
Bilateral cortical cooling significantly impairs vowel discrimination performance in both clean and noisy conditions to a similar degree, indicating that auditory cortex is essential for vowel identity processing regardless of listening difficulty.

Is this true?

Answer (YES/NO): NO